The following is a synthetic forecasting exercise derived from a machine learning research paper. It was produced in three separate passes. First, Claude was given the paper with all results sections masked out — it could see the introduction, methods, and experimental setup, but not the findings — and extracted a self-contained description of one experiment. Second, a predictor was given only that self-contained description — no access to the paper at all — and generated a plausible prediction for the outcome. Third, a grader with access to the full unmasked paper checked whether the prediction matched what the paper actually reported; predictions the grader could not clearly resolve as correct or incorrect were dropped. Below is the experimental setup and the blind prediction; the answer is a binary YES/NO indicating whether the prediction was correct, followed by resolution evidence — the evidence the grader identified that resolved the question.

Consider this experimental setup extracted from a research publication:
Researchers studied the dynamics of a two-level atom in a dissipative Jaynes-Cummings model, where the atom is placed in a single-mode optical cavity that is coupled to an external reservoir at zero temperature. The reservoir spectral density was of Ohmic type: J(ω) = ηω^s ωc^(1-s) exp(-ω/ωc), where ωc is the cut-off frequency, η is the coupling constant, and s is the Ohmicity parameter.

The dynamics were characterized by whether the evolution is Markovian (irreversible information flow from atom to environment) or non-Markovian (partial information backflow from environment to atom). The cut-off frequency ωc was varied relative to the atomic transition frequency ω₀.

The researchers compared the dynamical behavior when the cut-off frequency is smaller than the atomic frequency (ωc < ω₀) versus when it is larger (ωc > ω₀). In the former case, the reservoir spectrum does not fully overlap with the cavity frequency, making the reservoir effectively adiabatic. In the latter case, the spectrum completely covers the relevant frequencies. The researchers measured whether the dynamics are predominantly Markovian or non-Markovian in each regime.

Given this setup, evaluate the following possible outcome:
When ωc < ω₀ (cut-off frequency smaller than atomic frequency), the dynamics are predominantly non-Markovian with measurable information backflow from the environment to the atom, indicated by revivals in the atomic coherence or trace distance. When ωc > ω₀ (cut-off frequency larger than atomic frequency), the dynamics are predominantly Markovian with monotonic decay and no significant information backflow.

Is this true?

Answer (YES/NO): NO